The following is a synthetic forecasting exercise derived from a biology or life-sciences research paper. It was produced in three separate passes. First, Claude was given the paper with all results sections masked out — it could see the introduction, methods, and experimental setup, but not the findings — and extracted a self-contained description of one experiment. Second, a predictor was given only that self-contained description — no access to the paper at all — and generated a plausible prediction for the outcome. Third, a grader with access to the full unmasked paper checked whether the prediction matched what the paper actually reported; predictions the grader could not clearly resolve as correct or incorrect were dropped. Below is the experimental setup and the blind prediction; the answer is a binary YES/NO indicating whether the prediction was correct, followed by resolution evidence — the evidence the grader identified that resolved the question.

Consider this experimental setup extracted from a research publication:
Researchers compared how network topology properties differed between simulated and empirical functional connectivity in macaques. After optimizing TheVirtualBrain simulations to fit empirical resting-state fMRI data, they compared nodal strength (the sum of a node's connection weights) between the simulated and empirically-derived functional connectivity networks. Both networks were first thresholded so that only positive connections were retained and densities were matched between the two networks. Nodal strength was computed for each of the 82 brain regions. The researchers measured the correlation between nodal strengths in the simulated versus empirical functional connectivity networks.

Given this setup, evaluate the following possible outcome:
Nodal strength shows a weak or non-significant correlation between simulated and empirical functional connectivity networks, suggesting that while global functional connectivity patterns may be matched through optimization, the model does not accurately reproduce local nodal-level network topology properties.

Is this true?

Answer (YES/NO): NO